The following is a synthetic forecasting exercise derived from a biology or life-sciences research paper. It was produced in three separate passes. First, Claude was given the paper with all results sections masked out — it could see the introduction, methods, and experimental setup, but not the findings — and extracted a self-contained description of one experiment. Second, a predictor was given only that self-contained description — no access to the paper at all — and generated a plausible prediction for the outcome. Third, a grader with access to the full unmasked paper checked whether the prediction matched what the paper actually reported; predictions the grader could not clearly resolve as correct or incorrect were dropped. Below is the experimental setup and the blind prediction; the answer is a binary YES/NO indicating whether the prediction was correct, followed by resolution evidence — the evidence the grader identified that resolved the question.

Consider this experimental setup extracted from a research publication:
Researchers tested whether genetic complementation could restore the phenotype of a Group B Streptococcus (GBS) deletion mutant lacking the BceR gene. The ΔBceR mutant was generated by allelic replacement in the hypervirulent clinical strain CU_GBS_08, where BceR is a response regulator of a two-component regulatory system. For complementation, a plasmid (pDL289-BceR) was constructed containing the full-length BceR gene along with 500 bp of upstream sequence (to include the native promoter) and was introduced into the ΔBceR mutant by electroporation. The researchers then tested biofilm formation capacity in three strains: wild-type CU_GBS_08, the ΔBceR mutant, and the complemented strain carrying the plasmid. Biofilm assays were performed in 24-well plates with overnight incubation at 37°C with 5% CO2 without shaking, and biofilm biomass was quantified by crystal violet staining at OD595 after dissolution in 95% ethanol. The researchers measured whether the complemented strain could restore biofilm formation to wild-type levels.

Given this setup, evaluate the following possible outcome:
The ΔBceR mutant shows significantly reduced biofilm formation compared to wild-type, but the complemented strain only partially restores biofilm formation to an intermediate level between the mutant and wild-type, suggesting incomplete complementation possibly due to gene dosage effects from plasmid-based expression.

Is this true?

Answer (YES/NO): NO